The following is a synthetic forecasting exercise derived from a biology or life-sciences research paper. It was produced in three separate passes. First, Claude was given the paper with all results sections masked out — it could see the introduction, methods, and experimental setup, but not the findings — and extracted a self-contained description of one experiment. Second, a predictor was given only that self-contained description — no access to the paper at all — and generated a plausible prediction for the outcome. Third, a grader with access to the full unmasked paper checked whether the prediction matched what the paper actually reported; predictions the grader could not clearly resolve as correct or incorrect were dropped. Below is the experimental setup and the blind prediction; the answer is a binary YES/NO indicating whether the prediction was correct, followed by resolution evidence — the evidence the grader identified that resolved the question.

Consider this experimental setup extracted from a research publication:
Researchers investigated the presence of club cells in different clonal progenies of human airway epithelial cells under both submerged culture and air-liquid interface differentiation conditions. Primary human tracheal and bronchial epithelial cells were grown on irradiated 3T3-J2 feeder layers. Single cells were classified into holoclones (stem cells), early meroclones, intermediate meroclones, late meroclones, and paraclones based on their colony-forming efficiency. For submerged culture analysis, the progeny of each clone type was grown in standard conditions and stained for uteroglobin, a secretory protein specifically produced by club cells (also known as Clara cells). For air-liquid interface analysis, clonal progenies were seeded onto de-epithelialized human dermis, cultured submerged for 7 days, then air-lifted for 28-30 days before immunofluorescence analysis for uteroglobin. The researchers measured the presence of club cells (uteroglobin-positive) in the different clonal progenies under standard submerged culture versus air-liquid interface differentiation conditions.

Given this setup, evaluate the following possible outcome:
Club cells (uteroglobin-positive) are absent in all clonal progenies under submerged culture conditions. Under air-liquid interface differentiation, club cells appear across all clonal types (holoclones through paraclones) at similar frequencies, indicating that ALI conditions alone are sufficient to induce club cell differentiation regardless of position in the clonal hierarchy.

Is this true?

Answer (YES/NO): NO